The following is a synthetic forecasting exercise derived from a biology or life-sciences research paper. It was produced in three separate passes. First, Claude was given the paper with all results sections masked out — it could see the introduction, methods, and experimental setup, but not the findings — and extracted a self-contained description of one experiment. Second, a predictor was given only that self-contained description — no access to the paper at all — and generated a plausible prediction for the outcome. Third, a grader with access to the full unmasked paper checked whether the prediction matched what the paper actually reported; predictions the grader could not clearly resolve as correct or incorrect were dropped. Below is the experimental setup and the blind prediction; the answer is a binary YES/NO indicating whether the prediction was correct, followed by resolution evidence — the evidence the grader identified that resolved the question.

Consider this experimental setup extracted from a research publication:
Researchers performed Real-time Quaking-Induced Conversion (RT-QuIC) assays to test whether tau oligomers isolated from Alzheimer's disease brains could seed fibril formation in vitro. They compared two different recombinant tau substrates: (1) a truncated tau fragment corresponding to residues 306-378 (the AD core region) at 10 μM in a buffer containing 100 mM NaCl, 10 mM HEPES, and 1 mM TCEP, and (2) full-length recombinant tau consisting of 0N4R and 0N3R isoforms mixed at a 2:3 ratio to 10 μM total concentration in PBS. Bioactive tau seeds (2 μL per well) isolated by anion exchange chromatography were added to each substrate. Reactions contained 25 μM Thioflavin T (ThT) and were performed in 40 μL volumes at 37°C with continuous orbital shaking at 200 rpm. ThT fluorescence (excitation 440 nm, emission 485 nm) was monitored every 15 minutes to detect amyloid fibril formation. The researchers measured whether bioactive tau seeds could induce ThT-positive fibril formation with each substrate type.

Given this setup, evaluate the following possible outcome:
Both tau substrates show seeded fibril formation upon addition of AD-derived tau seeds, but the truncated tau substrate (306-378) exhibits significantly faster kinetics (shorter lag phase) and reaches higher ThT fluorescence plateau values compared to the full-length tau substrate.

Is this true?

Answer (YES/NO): NO